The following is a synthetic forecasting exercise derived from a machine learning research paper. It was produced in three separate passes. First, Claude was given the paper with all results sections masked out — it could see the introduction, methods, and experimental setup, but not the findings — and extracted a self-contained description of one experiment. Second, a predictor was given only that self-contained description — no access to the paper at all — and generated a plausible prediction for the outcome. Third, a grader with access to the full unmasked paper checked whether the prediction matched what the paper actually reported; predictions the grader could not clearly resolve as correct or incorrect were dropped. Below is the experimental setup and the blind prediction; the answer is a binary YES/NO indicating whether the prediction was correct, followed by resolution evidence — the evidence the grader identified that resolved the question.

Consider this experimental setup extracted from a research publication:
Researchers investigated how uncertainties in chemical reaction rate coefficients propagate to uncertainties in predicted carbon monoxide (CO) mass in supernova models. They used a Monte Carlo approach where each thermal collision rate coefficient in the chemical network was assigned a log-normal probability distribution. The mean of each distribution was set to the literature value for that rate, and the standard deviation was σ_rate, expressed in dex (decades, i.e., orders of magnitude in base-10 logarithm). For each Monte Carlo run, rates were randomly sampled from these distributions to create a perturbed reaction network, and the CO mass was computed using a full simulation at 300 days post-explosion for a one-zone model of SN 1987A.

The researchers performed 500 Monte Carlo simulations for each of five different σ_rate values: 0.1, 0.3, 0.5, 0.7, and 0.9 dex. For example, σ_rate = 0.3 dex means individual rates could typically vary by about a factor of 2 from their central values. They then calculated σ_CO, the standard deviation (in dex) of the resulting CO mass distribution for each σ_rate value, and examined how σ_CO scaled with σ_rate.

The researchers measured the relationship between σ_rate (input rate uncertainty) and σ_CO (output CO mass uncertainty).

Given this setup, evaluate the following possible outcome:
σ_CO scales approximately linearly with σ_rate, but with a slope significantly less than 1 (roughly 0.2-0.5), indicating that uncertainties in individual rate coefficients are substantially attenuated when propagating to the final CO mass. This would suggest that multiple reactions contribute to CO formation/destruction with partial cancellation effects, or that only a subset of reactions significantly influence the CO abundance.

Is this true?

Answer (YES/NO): NO